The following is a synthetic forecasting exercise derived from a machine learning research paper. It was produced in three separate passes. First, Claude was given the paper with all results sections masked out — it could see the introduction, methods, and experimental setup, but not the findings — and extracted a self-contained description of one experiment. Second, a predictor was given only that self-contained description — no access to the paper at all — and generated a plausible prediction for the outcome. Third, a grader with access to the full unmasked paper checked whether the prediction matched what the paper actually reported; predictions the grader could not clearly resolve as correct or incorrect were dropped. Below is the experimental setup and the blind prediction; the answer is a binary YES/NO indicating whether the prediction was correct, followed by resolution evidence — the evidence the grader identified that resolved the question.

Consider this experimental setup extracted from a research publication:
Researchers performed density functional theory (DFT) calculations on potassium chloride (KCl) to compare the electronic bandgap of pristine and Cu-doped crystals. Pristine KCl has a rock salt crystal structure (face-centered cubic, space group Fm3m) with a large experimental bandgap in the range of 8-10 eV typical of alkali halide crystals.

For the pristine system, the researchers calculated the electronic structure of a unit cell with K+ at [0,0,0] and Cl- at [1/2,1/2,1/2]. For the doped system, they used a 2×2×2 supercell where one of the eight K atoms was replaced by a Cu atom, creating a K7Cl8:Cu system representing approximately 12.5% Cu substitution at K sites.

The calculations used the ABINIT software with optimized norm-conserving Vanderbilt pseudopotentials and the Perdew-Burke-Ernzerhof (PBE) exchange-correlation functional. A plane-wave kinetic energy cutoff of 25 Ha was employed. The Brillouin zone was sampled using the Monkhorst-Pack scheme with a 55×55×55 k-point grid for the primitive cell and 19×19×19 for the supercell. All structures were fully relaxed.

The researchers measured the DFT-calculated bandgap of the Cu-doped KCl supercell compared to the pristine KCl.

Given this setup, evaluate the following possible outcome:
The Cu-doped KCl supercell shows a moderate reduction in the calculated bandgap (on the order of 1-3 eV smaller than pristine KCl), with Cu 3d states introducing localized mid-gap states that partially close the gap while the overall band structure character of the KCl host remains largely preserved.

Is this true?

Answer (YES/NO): NO